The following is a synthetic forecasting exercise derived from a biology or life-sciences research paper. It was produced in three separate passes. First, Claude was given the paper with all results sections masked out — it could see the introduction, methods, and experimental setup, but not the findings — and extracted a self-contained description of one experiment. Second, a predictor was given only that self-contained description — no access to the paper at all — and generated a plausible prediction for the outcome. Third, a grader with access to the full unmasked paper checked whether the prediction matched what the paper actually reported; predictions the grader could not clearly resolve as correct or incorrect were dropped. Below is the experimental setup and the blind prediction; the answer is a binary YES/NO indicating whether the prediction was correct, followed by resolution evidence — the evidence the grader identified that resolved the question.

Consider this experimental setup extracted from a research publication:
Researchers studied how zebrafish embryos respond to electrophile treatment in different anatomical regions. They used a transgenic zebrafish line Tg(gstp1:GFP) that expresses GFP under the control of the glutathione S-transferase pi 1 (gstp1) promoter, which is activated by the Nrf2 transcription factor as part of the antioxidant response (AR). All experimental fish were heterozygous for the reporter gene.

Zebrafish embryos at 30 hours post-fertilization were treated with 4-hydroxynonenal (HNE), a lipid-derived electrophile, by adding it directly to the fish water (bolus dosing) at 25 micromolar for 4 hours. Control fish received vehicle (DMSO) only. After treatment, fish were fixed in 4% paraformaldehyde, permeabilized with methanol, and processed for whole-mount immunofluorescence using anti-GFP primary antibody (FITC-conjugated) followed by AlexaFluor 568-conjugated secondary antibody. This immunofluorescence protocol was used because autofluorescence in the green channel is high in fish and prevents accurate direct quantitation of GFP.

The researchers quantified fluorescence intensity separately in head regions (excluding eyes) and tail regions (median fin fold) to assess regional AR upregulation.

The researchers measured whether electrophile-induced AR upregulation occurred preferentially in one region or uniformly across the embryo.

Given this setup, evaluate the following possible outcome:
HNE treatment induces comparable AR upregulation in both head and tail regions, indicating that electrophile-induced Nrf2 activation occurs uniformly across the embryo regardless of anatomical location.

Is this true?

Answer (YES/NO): NO